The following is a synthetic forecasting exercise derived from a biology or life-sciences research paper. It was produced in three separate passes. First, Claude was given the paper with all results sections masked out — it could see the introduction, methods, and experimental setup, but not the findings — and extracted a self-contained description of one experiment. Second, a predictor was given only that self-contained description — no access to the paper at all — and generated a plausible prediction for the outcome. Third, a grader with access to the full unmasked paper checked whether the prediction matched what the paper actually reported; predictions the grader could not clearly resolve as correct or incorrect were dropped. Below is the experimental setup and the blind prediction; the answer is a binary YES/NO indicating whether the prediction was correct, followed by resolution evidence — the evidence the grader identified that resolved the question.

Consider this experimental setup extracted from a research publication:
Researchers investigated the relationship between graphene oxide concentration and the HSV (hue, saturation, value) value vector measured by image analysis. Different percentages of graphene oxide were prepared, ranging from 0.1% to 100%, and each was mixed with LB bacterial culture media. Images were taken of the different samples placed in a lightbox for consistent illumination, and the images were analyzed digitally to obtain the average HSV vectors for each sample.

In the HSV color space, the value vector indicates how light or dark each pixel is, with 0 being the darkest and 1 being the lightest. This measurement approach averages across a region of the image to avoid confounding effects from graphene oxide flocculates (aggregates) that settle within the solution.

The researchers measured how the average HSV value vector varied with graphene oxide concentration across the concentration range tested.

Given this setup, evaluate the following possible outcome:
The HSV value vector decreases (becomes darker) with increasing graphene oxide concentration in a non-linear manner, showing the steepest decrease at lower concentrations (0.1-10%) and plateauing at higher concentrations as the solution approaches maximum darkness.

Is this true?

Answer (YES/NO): NO